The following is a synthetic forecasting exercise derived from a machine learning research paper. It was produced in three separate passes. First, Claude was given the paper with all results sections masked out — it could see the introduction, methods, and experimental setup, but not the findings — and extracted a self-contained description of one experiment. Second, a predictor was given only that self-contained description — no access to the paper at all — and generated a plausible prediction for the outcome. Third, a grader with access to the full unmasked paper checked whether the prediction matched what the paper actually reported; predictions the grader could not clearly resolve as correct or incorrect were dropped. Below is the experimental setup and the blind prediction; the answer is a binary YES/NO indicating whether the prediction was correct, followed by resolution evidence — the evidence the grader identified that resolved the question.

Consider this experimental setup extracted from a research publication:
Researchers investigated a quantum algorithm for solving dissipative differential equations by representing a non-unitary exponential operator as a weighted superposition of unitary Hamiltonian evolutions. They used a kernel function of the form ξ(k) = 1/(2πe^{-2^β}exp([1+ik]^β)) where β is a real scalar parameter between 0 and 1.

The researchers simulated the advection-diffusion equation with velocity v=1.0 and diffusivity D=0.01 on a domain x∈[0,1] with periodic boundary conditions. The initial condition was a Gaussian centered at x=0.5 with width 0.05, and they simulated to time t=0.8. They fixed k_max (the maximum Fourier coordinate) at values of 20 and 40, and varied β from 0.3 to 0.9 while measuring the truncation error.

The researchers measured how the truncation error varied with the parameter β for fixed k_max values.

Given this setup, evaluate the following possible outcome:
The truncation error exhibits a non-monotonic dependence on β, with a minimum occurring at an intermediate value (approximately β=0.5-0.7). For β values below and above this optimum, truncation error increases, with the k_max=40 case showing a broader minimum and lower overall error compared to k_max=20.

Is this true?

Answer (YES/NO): NO